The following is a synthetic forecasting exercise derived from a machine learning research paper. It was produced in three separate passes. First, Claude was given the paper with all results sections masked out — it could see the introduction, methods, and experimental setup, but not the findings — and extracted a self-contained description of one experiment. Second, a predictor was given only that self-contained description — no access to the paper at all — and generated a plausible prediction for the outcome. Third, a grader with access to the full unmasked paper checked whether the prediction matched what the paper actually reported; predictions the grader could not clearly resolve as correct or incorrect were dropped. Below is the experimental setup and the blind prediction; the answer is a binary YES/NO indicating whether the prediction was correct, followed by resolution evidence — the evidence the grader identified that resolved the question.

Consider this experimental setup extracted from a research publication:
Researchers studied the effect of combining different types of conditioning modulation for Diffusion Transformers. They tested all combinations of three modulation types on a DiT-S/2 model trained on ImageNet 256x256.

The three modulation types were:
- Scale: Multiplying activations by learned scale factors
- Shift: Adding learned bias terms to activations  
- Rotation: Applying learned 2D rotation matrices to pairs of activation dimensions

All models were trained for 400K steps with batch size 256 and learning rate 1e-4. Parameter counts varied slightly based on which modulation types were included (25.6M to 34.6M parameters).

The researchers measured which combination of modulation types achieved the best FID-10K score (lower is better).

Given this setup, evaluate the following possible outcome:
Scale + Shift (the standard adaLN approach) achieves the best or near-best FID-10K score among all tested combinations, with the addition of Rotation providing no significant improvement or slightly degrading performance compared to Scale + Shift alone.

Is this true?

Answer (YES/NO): YES